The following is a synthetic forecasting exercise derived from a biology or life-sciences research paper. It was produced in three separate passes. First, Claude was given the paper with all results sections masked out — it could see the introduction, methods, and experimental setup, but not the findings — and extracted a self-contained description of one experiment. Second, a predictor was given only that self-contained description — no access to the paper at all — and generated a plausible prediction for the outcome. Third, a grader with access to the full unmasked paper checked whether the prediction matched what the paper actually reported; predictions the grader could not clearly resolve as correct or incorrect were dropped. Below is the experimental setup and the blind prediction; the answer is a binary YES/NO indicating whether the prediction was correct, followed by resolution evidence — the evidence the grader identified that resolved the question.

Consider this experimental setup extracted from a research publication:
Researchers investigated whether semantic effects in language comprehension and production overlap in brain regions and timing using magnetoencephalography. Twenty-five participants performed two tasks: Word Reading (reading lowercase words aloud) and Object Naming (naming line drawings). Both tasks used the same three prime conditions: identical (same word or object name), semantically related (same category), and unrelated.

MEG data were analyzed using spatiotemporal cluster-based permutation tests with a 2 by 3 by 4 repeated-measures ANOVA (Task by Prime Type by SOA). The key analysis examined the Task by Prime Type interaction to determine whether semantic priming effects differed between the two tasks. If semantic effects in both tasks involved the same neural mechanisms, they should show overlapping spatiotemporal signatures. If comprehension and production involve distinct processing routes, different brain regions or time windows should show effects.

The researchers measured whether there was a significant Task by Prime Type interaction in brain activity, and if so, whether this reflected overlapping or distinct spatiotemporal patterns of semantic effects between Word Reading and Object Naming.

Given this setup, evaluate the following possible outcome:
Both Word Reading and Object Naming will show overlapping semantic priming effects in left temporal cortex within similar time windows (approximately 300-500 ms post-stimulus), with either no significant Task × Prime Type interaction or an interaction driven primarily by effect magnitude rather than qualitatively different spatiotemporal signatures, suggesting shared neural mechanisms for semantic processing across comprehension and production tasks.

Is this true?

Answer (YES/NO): NO